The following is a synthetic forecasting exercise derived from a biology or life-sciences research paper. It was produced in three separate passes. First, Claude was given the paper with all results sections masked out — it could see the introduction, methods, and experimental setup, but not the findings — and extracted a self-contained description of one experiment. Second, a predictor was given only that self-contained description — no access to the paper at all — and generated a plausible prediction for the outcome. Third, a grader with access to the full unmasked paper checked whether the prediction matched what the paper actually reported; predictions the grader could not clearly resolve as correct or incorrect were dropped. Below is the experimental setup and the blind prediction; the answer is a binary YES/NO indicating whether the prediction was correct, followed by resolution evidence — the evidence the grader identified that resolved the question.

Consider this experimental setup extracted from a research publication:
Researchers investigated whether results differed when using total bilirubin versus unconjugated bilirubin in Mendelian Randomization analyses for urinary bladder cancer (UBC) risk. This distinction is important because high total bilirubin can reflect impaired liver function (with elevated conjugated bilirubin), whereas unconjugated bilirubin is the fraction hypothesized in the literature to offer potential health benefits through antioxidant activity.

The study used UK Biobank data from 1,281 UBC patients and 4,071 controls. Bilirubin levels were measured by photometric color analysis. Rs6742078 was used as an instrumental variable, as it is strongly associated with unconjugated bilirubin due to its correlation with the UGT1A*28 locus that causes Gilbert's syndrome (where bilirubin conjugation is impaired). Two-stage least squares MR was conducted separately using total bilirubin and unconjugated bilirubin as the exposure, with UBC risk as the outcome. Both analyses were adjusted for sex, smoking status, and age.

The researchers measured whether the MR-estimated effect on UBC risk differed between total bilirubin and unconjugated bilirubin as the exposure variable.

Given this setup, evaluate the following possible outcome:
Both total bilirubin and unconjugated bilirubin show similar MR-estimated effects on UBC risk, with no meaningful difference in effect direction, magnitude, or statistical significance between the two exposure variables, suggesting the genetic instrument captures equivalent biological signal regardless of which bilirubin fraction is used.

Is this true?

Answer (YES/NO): YES